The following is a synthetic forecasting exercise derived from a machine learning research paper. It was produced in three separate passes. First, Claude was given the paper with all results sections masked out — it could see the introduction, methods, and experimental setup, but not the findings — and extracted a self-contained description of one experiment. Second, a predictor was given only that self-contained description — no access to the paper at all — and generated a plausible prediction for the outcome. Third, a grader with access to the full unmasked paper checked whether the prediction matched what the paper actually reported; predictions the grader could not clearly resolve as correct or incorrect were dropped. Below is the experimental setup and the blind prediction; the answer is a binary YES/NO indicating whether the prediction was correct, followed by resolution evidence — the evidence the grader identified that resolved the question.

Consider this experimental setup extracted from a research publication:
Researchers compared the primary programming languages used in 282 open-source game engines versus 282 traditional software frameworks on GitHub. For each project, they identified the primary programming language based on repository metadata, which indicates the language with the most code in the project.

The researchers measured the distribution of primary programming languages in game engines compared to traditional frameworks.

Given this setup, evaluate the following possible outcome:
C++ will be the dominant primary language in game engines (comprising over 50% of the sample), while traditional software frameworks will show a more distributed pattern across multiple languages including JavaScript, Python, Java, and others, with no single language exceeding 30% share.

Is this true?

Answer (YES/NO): NO